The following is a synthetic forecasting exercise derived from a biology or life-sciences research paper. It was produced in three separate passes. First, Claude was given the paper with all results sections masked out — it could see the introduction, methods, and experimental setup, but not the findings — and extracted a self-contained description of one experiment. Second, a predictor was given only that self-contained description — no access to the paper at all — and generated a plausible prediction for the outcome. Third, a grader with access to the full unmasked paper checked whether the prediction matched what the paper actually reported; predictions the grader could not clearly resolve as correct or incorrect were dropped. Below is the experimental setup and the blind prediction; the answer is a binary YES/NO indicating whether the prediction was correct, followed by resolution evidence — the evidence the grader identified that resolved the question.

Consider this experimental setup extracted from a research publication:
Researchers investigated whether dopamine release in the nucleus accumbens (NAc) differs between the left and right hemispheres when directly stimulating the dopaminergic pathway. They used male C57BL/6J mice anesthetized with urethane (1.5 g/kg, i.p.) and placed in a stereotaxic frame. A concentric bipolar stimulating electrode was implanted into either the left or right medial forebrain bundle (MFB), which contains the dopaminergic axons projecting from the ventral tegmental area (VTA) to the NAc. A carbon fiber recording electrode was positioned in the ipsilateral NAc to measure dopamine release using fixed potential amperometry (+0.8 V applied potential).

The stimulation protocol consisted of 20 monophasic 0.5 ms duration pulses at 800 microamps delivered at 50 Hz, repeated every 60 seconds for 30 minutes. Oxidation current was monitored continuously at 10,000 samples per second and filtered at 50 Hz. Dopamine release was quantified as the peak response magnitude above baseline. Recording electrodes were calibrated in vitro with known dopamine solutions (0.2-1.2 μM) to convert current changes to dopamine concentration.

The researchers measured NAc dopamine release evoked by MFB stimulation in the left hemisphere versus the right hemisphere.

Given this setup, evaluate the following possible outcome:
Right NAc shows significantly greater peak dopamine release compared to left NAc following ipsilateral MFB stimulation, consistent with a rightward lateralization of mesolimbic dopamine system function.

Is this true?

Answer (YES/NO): NO